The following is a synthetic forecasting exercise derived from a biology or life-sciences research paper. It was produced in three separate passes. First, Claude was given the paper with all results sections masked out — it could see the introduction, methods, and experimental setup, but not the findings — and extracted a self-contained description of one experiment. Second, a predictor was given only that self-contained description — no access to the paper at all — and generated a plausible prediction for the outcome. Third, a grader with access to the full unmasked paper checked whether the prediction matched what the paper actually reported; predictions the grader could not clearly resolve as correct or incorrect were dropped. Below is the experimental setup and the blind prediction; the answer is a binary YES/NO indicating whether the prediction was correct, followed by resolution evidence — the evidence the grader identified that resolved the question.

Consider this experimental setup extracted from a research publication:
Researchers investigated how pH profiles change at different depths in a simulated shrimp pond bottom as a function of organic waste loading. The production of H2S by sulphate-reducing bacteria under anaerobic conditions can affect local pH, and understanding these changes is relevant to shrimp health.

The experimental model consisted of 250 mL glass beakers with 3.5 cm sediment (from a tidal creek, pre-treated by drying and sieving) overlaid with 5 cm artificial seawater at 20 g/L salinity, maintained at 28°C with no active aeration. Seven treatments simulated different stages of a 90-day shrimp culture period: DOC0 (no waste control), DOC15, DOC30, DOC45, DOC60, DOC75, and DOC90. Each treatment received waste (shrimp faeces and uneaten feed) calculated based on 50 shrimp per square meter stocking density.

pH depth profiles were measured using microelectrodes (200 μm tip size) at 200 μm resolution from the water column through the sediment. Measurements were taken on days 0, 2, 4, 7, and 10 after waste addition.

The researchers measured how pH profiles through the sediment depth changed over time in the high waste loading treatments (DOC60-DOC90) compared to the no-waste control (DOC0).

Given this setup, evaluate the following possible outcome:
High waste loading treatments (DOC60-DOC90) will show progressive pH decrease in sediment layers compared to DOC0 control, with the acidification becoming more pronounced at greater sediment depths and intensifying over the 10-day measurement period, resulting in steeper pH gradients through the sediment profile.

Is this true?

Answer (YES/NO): NO